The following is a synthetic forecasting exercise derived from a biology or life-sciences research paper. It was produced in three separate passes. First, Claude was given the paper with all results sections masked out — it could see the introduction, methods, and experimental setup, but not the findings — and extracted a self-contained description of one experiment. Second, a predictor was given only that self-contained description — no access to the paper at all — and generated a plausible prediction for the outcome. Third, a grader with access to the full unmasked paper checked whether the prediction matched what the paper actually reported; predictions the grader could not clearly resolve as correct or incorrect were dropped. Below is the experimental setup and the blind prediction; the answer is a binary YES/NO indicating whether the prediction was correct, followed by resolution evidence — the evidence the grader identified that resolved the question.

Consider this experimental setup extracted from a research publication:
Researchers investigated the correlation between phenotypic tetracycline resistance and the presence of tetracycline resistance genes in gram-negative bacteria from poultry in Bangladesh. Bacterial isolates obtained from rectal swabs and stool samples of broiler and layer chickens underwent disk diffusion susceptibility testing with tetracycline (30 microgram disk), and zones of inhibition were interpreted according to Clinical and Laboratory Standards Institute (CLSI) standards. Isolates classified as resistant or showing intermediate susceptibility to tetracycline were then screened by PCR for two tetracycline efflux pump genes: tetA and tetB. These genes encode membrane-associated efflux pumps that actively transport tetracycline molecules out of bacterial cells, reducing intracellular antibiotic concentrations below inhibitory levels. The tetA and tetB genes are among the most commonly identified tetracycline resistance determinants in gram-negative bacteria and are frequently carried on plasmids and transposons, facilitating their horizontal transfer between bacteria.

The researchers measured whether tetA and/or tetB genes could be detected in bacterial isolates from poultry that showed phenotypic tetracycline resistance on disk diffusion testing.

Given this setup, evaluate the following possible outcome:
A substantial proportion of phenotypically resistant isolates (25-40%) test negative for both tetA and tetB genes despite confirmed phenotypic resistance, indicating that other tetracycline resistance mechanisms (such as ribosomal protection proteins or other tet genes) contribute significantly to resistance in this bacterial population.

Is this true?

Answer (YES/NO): NO